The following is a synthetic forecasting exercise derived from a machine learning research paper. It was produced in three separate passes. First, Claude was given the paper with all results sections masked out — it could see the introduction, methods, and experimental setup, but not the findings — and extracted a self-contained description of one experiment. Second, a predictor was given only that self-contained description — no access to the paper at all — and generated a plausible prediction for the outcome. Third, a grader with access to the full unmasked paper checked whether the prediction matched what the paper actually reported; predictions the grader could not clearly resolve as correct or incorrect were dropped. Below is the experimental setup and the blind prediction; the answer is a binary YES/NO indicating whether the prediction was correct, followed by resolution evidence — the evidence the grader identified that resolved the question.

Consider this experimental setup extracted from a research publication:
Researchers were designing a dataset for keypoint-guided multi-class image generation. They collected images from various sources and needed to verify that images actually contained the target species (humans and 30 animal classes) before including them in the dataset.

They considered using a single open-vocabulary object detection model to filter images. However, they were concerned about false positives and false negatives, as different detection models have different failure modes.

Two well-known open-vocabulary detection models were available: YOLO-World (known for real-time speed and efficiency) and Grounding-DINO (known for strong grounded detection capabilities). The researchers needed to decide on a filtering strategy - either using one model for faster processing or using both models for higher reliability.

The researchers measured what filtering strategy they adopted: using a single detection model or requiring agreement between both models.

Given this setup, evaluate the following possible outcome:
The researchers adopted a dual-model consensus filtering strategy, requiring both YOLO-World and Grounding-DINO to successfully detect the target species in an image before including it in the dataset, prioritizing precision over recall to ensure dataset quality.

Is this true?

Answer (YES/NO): YES